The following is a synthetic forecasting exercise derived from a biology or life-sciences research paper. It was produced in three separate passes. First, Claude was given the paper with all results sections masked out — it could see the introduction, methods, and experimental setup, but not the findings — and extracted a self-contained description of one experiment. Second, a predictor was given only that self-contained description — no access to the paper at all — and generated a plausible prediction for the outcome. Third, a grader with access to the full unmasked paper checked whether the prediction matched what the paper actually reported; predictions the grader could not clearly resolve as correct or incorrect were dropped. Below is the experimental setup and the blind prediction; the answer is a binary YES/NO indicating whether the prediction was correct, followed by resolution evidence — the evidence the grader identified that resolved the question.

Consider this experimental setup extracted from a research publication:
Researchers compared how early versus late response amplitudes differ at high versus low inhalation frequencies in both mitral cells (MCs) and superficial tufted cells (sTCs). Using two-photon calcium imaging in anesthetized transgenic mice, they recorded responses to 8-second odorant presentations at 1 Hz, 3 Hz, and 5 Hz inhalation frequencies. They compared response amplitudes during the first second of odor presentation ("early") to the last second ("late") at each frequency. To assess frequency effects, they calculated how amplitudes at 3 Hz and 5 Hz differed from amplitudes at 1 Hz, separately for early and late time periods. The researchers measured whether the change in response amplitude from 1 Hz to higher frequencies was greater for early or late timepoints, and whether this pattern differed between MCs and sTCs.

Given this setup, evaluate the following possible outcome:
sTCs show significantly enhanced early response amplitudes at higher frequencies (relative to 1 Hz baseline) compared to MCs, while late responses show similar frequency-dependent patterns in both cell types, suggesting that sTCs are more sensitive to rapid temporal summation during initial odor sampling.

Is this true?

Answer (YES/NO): NO